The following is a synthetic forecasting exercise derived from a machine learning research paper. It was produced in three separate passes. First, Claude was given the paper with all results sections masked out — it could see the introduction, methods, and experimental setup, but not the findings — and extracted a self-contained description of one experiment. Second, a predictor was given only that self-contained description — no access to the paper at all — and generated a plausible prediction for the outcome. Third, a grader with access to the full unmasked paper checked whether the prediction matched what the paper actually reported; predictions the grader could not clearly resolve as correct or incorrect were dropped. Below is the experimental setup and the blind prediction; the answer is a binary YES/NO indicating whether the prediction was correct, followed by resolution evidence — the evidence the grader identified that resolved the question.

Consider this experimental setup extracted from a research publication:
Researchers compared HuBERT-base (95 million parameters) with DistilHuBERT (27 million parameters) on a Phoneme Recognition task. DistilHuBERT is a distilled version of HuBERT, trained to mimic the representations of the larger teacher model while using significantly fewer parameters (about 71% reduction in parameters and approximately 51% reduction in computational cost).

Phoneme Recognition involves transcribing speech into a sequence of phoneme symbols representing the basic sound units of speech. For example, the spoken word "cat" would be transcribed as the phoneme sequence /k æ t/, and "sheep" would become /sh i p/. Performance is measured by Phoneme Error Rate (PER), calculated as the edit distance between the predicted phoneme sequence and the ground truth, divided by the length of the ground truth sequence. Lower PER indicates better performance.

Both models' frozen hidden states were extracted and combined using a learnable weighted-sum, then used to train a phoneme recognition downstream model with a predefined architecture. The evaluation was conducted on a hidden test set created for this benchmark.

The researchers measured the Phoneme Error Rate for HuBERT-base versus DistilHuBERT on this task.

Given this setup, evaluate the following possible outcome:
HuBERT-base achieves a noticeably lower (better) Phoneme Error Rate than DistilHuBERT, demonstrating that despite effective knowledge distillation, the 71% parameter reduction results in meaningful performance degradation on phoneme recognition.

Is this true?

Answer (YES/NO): YES